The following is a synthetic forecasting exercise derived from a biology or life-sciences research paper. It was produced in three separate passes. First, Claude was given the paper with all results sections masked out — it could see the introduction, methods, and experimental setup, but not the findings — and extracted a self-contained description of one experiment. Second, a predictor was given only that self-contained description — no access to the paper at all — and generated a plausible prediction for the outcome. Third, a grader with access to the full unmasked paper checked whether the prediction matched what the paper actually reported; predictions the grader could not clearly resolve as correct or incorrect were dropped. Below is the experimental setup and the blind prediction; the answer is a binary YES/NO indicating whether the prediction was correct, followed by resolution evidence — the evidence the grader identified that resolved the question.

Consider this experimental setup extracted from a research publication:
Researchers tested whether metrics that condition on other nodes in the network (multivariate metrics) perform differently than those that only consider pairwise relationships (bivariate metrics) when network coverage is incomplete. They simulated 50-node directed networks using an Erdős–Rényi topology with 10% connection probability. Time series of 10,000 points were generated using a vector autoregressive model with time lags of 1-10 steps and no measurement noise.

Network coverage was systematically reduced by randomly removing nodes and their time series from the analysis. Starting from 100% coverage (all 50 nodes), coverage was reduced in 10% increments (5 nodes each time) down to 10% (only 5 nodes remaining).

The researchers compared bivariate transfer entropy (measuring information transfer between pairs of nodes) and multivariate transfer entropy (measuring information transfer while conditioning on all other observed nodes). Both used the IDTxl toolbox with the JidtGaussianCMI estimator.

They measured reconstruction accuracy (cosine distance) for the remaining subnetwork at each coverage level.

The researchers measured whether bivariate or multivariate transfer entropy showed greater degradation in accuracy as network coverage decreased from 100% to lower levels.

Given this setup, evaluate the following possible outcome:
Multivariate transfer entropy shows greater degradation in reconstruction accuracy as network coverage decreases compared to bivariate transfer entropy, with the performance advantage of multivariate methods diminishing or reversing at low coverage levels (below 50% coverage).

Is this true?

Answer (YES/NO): YES